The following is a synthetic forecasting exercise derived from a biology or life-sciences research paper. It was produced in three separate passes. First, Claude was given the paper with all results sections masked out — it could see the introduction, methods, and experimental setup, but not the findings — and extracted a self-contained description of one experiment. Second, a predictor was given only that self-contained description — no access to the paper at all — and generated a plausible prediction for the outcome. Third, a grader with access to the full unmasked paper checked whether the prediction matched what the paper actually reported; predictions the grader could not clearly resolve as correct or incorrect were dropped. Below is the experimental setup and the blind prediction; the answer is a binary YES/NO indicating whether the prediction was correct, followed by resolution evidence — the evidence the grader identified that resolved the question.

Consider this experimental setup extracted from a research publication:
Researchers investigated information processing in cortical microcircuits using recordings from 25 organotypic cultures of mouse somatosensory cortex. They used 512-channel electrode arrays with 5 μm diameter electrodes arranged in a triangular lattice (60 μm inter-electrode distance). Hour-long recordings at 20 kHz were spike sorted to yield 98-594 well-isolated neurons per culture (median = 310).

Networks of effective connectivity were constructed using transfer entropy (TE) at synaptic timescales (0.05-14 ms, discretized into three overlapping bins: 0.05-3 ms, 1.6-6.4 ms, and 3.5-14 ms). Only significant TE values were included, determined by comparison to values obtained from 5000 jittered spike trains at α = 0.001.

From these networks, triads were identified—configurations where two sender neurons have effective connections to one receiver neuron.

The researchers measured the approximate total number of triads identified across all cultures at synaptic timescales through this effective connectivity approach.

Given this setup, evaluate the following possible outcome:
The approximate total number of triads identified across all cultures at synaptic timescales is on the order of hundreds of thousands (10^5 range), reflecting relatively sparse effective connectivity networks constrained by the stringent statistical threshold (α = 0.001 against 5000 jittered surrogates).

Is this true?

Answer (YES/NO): YES